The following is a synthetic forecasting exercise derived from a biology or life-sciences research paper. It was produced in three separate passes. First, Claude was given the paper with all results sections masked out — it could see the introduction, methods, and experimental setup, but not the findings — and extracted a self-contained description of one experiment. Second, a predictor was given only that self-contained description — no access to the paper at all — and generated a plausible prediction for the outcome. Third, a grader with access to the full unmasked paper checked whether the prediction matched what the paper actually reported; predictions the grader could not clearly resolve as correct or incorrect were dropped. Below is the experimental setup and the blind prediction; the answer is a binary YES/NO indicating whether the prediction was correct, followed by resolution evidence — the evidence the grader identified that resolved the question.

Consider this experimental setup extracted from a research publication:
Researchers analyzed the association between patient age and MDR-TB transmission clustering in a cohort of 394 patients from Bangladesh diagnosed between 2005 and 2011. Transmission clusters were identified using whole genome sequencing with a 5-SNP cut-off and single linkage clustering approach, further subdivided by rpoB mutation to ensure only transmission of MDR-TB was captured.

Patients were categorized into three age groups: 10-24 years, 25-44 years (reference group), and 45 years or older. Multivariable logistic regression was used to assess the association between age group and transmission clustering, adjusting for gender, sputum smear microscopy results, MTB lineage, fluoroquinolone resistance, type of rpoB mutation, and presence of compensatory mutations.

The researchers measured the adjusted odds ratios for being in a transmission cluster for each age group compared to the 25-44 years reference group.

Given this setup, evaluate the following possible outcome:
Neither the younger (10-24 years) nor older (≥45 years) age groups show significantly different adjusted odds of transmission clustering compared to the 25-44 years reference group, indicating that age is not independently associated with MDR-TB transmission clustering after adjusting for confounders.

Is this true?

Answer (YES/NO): NO